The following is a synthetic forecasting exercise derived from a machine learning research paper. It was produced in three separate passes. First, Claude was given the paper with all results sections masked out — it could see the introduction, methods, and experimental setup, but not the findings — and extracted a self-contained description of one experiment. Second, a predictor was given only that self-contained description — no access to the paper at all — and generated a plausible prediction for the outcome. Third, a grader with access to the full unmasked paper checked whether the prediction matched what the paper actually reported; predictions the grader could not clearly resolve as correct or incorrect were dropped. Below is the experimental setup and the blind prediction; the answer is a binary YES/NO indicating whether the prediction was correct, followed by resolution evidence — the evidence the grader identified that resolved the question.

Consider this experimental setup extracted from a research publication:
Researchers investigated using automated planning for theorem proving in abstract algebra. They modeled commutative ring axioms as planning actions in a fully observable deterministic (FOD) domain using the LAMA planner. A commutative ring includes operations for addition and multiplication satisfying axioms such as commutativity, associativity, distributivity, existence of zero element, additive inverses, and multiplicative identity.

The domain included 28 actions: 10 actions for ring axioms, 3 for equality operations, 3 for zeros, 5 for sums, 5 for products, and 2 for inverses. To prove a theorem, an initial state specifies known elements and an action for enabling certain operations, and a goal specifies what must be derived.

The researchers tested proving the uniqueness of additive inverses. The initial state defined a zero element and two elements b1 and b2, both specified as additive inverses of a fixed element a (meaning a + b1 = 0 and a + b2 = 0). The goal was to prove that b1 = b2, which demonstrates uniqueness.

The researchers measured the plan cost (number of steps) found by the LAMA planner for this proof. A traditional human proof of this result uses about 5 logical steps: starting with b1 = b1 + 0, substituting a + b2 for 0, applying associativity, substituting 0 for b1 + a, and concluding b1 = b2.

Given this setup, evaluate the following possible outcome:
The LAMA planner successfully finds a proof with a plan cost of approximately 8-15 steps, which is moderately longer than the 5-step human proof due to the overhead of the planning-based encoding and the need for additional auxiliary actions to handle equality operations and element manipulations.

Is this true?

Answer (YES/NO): NO